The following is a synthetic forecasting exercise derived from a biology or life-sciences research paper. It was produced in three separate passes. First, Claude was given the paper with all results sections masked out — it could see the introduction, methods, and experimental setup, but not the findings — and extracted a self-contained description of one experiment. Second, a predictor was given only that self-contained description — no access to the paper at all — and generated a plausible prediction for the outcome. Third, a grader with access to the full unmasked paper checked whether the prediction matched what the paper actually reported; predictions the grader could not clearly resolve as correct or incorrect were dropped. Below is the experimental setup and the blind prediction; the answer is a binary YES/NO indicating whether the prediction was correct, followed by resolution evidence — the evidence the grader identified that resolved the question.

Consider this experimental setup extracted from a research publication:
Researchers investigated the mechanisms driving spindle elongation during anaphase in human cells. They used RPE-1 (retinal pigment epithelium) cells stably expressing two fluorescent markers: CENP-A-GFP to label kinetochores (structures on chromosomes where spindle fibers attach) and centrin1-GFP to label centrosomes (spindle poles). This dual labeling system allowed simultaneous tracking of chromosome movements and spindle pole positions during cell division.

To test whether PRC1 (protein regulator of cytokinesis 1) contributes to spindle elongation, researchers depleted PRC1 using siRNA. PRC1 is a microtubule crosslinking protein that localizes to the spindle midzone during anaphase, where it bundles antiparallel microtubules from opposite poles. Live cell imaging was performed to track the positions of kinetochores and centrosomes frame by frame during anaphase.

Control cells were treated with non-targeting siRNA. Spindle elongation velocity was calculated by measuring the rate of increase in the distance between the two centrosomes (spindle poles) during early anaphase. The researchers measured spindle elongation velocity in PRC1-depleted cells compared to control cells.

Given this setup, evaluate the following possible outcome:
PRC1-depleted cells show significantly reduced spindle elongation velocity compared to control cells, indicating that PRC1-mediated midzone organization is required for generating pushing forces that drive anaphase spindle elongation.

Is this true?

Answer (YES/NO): NO